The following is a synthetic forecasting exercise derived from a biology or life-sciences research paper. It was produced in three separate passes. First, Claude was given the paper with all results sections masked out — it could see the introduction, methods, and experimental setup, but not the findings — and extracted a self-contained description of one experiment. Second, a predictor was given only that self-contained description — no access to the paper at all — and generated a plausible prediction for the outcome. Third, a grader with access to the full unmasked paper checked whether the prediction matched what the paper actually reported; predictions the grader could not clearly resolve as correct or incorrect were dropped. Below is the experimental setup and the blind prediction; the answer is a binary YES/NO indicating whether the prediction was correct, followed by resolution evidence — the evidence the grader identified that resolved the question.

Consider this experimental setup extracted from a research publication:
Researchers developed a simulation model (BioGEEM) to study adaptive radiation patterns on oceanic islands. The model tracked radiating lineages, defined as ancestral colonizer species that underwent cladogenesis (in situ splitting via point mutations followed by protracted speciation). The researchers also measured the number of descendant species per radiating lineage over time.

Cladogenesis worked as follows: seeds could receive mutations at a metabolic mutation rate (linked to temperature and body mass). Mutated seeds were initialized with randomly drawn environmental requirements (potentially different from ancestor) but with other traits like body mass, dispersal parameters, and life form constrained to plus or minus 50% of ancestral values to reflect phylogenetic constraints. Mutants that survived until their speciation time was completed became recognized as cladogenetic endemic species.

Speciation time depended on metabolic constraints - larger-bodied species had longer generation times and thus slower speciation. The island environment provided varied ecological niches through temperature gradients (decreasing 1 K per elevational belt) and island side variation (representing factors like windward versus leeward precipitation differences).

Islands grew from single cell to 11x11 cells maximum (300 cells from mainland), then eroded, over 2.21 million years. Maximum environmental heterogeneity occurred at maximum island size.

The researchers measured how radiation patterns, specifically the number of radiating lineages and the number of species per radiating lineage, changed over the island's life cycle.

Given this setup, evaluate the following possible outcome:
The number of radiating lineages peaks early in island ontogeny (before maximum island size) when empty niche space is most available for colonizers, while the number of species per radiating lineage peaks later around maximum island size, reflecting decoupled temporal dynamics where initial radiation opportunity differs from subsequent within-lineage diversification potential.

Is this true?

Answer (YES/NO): NO